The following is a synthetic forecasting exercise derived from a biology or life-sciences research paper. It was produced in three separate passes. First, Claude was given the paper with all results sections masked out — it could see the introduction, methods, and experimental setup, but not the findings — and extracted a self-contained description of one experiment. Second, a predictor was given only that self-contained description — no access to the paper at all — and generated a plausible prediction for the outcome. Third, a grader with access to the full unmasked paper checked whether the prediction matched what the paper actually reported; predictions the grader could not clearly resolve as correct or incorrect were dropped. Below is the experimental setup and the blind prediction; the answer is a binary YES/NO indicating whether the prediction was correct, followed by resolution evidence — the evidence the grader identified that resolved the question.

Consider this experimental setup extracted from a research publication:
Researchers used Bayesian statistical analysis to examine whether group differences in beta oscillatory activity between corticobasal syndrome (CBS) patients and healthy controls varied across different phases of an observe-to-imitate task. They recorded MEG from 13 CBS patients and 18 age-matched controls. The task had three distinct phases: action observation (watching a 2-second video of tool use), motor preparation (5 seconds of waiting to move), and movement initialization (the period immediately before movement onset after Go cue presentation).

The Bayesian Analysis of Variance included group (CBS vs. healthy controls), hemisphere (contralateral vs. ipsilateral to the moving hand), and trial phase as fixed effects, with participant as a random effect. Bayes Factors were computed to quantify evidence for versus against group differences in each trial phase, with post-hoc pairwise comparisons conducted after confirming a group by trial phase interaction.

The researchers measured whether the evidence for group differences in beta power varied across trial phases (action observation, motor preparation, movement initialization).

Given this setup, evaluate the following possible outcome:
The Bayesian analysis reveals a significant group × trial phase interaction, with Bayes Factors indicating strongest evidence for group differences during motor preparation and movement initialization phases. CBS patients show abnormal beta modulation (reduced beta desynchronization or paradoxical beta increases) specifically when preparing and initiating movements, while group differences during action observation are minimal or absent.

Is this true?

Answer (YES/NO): NO